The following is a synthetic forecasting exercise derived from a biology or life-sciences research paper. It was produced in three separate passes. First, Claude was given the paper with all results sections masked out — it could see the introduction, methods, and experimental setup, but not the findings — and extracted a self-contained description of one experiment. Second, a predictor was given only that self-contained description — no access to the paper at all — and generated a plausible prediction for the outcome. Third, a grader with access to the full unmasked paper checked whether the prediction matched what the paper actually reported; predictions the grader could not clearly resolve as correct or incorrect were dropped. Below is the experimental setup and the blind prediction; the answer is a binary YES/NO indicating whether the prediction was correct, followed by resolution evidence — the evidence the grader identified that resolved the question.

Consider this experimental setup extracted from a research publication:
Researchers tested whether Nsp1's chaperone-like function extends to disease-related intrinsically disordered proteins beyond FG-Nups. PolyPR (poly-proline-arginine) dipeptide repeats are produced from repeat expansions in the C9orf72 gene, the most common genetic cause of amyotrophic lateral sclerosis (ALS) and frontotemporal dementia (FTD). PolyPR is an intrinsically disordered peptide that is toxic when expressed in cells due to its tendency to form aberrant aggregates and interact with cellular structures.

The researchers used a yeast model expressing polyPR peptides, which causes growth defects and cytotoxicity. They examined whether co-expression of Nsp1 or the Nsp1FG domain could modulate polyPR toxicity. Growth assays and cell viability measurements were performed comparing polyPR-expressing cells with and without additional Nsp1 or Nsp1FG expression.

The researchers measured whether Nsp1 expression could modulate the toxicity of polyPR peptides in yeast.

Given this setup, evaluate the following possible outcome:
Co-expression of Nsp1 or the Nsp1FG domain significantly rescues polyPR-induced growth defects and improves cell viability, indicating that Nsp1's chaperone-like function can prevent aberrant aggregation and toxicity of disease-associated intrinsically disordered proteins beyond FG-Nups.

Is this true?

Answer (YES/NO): YES